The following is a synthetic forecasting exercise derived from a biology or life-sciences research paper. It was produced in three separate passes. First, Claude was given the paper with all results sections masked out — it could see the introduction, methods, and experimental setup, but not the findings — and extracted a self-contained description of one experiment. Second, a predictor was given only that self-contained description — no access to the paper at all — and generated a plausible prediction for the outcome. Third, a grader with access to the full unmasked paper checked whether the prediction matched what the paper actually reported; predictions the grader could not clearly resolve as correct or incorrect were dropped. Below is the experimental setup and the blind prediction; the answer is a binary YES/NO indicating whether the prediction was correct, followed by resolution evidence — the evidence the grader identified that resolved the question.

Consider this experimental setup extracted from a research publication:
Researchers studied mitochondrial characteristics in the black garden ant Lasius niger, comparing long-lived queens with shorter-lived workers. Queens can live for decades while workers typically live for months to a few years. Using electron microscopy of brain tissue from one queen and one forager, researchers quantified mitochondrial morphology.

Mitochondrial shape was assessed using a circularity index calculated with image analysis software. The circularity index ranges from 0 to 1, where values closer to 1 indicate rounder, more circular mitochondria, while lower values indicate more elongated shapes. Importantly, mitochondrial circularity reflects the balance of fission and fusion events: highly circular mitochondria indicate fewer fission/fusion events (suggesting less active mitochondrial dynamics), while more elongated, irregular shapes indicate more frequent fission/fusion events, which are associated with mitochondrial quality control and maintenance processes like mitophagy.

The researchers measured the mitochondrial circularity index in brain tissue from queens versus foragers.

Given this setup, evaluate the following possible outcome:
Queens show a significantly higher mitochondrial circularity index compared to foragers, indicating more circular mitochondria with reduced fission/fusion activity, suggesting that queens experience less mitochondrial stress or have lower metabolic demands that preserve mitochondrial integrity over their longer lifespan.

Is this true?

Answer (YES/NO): NO